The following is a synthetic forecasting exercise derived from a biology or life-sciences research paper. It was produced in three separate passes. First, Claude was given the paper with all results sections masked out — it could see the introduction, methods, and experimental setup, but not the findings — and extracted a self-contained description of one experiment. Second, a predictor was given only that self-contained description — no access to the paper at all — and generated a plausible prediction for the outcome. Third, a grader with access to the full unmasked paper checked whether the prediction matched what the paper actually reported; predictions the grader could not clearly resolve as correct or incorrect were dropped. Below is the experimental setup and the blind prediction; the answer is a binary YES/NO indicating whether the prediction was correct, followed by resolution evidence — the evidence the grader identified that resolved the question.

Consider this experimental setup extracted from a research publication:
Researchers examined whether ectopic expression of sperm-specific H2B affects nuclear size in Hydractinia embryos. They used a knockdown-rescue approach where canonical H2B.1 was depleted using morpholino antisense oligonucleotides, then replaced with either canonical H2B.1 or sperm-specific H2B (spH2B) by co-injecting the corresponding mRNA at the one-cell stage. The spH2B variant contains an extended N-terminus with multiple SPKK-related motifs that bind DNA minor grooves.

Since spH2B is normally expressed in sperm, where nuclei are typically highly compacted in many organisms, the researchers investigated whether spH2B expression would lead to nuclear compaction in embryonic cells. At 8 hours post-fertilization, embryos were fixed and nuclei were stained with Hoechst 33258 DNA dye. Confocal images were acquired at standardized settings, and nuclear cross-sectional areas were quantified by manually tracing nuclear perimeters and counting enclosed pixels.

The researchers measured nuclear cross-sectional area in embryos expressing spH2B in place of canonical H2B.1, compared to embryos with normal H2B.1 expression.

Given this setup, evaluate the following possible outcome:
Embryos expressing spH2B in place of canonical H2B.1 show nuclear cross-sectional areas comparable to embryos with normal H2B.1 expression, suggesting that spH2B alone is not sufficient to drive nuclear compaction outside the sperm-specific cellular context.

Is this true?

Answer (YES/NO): YES